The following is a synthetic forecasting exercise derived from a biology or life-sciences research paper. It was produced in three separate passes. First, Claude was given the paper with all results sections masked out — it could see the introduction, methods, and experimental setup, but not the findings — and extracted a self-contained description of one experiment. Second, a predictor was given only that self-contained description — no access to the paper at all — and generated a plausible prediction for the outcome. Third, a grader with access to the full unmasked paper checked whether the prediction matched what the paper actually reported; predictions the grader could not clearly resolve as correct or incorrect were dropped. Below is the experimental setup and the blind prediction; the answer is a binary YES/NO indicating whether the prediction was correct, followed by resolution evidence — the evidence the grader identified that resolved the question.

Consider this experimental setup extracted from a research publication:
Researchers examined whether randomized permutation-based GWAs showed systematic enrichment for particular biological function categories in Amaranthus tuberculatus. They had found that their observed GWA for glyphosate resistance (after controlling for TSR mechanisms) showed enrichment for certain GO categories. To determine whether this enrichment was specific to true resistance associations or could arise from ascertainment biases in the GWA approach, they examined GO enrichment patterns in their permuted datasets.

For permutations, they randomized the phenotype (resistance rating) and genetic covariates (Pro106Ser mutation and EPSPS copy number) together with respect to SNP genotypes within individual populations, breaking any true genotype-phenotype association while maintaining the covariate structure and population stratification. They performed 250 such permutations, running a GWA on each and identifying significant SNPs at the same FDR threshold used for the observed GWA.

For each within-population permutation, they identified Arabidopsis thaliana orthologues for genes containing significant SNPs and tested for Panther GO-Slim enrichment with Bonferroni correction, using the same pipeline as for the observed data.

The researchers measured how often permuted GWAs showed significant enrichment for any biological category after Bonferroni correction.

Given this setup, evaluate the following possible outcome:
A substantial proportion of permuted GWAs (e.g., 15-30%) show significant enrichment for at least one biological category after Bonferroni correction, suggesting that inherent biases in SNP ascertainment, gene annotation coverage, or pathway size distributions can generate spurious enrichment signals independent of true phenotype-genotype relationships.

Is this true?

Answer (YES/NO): NO